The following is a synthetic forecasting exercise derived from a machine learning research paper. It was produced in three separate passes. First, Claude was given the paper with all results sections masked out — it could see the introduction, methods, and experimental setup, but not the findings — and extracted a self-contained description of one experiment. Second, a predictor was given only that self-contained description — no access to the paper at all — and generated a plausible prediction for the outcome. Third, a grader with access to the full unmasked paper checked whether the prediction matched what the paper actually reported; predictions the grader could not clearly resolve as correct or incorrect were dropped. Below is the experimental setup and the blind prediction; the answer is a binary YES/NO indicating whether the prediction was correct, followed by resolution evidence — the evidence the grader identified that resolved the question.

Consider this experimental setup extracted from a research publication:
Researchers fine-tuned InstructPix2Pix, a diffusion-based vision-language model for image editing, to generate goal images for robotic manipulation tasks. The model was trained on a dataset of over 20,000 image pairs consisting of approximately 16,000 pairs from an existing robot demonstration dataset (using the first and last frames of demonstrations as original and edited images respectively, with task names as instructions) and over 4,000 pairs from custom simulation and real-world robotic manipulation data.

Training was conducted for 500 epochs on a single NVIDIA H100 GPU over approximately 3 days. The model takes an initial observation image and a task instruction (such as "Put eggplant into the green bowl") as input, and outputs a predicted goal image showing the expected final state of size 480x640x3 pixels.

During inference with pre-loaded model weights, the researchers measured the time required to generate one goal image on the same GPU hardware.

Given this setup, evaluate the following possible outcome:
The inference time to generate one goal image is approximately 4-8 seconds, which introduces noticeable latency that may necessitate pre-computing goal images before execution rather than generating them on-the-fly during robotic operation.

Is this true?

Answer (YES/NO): YES